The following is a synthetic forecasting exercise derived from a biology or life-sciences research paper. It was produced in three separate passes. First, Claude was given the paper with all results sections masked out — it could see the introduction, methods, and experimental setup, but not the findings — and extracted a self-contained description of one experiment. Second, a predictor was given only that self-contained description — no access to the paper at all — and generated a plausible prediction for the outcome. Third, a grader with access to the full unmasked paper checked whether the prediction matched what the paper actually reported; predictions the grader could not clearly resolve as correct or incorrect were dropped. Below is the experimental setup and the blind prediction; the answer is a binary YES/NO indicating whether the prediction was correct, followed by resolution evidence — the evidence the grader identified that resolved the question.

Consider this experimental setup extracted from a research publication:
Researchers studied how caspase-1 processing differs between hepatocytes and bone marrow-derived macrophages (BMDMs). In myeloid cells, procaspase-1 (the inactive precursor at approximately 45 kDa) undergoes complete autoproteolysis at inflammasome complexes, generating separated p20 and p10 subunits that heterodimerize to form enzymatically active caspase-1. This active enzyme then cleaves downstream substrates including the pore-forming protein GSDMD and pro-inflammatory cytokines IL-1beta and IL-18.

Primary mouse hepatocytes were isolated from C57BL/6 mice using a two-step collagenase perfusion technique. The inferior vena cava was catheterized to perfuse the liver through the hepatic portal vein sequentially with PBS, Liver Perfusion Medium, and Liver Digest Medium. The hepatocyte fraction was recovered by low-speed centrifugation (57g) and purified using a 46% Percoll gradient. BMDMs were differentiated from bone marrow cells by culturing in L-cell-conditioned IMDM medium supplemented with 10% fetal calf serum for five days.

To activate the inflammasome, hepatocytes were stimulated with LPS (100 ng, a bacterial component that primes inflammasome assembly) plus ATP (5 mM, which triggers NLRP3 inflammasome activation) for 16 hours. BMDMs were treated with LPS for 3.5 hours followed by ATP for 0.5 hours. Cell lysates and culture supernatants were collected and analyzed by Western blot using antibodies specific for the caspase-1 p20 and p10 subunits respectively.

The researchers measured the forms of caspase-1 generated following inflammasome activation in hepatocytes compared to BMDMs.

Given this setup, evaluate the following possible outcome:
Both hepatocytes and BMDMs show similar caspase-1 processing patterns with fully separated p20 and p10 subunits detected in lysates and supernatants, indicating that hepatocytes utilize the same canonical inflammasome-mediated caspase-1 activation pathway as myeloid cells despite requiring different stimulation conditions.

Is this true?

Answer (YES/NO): NO